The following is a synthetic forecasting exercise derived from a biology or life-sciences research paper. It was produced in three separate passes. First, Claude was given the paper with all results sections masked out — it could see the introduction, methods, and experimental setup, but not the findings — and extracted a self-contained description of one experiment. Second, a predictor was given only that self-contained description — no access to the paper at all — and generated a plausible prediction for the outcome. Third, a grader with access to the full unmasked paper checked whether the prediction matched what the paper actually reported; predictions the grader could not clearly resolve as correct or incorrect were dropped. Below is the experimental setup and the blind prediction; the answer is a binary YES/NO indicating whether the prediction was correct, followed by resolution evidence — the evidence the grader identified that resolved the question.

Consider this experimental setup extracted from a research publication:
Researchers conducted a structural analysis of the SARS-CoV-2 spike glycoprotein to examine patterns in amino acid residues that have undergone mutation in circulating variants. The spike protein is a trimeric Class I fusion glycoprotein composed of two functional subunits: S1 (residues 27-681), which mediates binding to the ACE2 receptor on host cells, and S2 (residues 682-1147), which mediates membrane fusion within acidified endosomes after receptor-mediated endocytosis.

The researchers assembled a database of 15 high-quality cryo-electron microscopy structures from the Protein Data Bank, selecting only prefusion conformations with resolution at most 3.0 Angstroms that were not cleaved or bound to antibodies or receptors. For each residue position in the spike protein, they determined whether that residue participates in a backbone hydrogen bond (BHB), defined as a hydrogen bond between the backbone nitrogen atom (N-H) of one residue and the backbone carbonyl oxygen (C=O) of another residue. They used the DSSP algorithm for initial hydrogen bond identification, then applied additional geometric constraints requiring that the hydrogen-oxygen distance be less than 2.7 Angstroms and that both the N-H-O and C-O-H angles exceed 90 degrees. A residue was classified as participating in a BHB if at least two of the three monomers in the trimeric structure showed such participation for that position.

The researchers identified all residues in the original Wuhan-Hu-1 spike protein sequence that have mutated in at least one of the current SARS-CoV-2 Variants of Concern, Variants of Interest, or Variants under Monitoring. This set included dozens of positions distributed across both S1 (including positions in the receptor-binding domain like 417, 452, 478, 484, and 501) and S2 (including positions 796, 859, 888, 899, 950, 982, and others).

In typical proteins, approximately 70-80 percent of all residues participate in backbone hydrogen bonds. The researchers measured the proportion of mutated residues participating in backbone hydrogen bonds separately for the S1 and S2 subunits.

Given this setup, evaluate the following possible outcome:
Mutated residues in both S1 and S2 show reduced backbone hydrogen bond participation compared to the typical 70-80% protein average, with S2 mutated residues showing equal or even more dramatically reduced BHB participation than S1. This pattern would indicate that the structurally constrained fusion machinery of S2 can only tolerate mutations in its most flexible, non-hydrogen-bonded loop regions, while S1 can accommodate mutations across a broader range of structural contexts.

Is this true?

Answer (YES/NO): NO